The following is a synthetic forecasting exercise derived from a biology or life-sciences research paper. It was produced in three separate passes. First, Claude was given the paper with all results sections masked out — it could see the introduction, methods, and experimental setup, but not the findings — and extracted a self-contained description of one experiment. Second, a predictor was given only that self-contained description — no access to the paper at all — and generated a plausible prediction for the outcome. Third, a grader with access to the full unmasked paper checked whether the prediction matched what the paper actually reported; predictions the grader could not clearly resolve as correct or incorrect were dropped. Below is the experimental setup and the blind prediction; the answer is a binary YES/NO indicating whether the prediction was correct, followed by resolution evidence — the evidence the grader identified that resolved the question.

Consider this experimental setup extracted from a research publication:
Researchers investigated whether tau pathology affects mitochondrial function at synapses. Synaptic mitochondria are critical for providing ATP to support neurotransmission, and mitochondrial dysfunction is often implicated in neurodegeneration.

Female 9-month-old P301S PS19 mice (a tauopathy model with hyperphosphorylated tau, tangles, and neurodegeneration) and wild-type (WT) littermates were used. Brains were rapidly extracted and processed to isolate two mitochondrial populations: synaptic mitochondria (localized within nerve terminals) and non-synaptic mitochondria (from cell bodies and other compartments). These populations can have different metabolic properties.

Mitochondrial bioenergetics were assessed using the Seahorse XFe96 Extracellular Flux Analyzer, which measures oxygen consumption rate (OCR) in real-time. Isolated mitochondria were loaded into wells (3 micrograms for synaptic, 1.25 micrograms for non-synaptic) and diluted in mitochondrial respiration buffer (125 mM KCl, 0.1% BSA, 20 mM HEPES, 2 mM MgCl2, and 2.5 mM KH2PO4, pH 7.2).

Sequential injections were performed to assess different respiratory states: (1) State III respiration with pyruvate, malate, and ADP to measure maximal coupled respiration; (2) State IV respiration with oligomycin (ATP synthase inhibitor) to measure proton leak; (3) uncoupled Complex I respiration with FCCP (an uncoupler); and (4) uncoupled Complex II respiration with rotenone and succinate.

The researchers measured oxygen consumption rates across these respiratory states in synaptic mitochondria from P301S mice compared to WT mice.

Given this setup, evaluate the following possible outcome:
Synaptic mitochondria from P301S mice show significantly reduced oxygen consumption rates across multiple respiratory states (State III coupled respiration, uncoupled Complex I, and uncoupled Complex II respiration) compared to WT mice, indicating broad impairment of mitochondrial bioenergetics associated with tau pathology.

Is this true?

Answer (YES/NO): NO